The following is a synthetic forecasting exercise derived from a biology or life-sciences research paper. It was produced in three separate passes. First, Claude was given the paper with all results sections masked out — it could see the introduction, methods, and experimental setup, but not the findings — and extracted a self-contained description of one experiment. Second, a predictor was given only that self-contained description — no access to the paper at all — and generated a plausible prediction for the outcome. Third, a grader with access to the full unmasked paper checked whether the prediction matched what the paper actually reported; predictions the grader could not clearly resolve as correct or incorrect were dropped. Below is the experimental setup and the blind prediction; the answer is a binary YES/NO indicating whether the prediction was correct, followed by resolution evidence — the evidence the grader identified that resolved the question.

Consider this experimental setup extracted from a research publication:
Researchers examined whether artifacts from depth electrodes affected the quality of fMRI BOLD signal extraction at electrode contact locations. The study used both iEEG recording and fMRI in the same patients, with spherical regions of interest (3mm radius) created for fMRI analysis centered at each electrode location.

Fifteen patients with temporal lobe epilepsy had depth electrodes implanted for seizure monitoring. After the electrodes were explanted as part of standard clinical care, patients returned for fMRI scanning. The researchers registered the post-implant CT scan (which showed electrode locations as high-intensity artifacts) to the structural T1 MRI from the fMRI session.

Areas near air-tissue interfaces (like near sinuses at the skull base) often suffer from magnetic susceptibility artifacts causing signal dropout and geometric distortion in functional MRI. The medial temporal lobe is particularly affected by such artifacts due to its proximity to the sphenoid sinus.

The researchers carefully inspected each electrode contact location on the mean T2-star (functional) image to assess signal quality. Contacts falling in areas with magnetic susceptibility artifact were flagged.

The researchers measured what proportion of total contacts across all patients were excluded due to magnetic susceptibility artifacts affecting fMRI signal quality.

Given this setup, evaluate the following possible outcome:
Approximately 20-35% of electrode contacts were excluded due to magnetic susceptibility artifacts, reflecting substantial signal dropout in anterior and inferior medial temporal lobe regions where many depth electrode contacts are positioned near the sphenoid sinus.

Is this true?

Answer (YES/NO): NO